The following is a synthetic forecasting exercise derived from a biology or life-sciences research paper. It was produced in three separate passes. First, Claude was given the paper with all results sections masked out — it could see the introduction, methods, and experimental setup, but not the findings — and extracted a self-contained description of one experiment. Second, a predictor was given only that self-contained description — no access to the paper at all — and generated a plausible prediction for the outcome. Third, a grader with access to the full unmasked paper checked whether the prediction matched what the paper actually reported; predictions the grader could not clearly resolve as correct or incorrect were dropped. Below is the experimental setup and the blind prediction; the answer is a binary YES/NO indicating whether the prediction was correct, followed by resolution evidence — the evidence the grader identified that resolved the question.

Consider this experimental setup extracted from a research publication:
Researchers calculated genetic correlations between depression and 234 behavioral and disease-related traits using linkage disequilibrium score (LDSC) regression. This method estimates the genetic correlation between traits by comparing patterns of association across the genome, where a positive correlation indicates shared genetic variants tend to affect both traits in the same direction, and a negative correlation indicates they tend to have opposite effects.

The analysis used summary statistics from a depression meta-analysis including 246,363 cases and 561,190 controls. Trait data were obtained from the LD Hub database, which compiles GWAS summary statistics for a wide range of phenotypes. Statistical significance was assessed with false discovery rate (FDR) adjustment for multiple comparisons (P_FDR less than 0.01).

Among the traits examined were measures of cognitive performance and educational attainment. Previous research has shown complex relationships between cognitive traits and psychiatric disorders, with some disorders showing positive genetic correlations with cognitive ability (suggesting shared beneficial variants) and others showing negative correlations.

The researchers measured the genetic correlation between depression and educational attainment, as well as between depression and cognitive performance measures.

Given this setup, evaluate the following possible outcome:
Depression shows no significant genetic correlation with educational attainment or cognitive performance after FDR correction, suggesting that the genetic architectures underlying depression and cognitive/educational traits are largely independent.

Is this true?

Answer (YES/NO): NO